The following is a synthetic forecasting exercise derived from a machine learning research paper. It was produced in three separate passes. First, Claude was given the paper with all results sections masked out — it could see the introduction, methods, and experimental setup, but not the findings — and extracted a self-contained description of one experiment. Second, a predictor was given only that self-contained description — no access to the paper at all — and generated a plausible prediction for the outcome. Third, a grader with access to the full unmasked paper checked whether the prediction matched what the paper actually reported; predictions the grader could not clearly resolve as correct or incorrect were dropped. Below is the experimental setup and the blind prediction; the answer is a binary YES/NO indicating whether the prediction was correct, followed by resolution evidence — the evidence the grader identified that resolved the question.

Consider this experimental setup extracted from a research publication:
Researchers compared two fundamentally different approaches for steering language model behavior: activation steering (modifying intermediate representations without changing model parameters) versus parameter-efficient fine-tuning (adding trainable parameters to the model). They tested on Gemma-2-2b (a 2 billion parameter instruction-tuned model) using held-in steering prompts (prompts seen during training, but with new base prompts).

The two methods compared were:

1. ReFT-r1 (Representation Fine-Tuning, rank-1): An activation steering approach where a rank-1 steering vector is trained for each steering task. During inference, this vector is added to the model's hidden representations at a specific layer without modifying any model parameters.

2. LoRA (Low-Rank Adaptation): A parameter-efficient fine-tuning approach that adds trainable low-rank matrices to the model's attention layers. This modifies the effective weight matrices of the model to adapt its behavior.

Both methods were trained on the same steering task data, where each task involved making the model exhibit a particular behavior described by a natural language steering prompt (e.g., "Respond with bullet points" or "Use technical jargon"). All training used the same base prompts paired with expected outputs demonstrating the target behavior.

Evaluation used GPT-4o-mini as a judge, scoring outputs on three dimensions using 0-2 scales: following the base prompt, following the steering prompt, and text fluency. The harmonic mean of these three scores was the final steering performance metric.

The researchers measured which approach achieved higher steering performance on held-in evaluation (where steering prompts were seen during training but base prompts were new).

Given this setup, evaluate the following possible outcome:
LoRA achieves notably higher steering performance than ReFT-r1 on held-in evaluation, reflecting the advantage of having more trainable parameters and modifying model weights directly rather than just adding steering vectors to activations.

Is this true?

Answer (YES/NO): YES